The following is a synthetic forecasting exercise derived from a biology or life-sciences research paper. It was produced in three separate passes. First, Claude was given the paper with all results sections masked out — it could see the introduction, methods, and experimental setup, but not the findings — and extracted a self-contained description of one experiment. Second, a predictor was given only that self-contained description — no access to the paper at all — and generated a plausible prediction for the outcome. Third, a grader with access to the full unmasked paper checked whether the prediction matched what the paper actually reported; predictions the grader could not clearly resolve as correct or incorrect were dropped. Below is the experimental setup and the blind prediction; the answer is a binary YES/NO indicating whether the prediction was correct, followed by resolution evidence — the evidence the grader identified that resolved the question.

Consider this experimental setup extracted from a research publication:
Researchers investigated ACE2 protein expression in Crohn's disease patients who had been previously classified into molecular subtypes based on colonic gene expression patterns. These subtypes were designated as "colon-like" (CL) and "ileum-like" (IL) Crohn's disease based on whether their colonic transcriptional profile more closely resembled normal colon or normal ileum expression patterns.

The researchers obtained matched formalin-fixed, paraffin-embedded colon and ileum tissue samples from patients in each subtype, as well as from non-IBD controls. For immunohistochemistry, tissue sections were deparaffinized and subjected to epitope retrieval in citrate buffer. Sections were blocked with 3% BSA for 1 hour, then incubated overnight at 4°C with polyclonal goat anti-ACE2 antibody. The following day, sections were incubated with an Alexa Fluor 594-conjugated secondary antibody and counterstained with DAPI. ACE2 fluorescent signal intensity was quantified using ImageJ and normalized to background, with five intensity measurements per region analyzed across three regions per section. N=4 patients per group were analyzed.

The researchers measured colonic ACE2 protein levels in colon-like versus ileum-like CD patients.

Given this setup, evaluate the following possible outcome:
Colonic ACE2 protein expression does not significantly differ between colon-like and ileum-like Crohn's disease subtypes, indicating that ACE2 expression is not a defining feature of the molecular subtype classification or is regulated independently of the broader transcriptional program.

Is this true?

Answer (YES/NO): NO